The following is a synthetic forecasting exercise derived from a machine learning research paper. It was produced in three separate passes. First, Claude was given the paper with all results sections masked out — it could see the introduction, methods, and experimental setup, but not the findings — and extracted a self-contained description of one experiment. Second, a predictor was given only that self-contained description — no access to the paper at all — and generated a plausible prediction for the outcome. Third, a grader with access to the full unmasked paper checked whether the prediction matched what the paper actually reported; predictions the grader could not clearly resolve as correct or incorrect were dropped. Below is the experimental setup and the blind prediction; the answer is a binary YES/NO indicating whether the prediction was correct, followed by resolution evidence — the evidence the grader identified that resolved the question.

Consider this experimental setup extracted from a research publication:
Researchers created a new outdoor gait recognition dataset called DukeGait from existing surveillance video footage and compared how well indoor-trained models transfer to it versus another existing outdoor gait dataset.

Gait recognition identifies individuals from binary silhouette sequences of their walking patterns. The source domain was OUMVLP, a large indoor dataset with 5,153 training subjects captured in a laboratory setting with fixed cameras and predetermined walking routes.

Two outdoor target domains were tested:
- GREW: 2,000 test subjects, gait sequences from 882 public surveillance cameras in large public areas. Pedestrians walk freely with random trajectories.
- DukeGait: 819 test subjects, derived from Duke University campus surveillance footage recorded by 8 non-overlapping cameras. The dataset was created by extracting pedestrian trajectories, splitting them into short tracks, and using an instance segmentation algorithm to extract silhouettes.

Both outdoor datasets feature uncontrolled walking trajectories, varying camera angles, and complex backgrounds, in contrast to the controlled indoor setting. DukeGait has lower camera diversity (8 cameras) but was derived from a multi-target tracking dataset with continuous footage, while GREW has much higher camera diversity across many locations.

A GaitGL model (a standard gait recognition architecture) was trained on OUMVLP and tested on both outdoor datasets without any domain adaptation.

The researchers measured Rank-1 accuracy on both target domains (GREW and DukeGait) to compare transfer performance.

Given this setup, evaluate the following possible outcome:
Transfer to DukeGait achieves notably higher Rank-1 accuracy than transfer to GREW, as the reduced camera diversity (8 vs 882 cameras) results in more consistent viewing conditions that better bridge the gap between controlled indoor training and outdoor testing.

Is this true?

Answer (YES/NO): NO